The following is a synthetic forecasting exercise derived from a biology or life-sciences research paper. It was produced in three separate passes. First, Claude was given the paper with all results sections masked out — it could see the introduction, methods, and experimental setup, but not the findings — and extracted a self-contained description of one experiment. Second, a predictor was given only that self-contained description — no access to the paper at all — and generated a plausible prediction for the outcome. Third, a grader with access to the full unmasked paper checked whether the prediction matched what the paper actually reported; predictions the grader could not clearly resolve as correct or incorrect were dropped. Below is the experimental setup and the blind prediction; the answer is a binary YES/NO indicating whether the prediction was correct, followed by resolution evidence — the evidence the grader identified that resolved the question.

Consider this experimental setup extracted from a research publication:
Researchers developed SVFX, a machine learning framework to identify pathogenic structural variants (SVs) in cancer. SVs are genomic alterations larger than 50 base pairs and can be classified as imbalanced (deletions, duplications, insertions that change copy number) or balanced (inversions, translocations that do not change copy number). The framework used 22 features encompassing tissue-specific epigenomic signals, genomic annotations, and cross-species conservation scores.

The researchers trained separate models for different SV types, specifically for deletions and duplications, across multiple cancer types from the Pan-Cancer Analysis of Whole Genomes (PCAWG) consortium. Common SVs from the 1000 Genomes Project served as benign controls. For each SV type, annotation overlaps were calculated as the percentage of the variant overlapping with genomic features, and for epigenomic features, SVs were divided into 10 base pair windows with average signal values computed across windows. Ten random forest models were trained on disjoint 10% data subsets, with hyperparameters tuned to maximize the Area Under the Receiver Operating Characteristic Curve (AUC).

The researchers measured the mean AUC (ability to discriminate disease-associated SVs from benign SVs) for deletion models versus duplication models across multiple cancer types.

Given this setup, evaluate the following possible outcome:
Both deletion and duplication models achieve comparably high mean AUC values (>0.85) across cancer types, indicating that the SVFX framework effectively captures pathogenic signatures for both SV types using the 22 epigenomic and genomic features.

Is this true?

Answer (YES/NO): NO